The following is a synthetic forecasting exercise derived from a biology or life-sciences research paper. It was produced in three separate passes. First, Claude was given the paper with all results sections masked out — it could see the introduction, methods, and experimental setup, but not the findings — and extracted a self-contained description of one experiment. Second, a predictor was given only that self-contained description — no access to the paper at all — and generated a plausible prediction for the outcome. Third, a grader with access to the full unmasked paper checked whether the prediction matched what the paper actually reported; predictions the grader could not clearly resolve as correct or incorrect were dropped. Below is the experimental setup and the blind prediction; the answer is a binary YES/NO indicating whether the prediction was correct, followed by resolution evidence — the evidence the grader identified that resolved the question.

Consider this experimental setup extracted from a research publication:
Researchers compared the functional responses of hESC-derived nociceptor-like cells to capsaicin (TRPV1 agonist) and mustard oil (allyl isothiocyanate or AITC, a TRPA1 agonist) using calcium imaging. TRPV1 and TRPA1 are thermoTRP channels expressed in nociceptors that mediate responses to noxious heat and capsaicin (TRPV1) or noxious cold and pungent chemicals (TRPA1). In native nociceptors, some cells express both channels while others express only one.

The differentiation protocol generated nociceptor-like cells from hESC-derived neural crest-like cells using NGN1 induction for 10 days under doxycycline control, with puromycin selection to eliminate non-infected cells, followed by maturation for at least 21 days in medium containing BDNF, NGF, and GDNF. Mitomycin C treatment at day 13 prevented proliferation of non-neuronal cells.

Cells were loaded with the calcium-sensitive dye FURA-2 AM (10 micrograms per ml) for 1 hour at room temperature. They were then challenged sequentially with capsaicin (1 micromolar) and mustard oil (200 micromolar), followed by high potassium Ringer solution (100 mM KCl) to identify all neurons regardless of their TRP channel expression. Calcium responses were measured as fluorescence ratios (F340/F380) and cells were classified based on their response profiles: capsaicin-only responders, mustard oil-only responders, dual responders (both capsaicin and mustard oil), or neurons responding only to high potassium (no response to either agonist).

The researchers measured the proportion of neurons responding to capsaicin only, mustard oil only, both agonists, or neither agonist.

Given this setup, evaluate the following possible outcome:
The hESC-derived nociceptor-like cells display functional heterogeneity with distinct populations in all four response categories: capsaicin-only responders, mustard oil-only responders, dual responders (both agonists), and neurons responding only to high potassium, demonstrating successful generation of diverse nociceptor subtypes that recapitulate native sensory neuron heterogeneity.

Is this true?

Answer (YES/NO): NO